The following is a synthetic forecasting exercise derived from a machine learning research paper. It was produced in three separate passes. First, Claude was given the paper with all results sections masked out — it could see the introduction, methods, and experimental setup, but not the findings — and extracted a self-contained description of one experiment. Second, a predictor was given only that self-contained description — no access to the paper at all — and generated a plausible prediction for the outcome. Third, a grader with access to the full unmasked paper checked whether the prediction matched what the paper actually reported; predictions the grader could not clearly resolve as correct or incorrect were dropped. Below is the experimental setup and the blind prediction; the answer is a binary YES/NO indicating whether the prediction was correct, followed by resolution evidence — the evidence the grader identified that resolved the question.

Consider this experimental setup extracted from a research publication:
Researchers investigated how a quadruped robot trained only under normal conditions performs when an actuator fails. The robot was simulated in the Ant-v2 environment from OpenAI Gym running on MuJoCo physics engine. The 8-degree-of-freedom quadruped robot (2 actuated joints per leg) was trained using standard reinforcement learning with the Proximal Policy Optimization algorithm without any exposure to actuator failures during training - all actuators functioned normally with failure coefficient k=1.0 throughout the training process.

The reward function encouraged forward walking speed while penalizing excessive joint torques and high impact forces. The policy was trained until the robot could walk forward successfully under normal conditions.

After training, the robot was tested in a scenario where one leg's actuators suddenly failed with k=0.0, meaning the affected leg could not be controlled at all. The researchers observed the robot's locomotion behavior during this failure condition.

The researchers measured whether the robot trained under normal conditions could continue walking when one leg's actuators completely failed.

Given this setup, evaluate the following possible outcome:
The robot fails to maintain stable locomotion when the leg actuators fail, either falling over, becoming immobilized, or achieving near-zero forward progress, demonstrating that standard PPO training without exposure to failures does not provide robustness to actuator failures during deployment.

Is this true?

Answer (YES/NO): YES